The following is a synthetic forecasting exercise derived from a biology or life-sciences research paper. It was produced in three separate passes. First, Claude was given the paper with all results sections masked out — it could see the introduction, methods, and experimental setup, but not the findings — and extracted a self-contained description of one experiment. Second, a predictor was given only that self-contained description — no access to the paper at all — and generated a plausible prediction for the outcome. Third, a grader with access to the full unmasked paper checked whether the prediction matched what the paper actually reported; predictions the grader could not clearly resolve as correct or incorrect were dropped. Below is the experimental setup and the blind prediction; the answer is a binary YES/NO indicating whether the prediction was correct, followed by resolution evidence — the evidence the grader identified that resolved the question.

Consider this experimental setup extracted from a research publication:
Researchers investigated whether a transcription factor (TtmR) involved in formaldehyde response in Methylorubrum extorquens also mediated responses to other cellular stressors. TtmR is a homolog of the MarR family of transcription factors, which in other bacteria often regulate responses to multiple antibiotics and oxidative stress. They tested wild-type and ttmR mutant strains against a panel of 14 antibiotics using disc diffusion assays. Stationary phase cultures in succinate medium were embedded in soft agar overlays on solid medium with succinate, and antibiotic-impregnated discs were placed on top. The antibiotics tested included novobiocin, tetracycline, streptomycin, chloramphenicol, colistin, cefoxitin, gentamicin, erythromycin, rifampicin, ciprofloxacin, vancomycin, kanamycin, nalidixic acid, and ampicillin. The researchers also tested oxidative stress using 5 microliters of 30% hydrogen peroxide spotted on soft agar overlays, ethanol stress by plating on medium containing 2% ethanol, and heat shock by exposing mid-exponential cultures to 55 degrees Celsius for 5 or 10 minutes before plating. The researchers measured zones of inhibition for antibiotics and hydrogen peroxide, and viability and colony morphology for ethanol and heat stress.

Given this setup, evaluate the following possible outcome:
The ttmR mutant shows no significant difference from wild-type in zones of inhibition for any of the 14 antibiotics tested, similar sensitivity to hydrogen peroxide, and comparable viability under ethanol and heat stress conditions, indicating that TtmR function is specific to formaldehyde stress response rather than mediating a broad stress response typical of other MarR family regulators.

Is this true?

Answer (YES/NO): NO